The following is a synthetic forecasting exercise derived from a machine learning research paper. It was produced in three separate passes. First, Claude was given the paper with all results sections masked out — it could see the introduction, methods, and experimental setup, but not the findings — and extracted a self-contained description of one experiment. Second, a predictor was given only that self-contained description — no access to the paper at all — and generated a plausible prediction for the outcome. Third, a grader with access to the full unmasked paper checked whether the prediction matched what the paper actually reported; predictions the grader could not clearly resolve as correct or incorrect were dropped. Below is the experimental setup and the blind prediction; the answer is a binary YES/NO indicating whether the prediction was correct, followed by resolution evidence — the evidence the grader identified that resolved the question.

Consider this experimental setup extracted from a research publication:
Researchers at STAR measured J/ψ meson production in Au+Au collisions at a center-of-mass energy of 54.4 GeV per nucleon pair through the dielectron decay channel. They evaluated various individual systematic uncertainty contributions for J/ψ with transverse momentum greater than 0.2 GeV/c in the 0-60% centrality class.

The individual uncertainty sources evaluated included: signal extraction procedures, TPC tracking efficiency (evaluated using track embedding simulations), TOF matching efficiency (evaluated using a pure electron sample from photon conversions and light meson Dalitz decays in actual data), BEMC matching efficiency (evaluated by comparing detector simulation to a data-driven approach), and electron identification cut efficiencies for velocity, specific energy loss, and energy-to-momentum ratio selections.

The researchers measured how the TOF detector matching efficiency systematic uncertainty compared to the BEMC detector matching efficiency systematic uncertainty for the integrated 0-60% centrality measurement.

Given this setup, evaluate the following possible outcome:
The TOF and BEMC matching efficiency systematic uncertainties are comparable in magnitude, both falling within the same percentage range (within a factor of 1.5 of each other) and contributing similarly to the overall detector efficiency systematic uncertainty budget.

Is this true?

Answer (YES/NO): NO